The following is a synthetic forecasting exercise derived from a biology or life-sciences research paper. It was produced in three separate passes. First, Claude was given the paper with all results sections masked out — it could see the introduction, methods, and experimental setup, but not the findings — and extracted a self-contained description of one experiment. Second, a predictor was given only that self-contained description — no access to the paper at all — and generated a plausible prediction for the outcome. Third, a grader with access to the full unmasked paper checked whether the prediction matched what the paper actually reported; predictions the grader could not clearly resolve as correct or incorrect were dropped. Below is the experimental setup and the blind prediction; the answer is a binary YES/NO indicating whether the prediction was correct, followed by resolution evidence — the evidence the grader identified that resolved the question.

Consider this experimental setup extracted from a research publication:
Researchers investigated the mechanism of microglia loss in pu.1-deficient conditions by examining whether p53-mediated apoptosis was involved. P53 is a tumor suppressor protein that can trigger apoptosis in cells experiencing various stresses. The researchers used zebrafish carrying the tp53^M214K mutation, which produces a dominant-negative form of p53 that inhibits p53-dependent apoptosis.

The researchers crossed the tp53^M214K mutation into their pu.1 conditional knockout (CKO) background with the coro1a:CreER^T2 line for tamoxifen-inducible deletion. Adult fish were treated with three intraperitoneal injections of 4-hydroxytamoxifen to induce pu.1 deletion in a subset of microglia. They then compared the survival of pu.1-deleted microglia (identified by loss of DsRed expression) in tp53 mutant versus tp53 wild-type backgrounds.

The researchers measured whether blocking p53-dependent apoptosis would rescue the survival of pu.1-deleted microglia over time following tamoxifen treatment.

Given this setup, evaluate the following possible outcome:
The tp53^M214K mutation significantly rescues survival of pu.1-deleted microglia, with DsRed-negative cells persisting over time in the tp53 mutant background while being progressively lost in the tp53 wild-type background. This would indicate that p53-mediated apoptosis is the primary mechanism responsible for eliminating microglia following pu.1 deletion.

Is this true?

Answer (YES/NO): NO